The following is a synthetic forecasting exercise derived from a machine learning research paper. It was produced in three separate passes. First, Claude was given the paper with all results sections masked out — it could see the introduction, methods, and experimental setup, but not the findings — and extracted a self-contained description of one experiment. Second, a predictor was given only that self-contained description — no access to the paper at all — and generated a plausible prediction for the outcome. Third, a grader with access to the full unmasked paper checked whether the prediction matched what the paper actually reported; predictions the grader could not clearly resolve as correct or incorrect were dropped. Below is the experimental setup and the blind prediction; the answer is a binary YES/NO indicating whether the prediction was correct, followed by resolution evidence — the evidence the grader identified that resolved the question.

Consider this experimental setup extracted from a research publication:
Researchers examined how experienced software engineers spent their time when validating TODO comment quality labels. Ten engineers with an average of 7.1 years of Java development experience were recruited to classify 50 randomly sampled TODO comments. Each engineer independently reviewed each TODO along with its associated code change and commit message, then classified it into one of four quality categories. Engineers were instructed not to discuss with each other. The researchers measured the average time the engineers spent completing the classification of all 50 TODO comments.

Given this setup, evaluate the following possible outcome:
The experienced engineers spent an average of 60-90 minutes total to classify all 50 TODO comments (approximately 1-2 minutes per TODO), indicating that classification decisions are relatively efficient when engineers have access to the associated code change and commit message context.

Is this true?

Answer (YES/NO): NO